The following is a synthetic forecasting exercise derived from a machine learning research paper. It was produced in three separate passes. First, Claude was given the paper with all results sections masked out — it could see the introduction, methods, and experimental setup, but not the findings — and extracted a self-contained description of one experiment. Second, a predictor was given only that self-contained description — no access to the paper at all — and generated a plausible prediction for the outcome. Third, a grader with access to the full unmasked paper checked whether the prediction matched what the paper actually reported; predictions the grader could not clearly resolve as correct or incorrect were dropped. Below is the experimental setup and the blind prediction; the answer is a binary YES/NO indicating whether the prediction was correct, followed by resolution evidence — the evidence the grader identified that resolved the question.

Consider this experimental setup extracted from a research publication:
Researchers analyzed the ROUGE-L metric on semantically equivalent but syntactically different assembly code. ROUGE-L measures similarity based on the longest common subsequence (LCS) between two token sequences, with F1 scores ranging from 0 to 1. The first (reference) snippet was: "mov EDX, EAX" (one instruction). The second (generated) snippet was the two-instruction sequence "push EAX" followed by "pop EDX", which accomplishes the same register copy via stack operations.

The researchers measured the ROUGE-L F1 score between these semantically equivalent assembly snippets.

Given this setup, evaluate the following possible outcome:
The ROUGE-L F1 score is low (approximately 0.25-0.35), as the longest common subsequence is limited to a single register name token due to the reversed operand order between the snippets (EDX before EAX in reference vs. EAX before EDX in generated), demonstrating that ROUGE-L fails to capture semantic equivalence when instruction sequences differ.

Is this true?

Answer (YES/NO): YES